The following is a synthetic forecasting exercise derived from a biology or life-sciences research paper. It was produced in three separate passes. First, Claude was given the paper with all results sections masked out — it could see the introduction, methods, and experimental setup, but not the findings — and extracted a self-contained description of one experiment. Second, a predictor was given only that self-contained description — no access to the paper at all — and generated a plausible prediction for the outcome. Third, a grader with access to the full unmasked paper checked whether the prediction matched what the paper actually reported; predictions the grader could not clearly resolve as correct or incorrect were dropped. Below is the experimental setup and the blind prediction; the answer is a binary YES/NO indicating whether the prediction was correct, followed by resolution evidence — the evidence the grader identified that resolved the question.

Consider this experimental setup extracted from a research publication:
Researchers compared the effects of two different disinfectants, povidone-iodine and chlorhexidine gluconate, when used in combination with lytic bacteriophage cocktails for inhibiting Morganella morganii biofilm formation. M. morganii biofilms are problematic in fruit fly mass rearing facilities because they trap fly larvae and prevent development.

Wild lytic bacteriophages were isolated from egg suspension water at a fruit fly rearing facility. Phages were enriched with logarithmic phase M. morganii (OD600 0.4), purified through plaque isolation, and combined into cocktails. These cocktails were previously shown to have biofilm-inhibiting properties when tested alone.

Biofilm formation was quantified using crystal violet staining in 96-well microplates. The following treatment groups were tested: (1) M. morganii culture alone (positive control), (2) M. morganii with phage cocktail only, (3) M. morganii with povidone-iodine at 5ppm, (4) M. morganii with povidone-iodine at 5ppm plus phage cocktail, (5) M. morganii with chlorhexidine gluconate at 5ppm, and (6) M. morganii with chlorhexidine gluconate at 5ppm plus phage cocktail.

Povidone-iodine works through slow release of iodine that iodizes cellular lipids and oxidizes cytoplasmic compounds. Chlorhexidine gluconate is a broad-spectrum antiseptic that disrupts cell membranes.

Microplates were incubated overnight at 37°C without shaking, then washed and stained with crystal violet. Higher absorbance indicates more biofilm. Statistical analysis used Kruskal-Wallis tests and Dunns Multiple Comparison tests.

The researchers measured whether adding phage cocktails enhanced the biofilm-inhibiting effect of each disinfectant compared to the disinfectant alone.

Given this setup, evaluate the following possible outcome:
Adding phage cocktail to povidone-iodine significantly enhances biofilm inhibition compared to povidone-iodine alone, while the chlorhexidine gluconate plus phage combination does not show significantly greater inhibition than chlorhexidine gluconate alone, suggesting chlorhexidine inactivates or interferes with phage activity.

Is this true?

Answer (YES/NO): NO